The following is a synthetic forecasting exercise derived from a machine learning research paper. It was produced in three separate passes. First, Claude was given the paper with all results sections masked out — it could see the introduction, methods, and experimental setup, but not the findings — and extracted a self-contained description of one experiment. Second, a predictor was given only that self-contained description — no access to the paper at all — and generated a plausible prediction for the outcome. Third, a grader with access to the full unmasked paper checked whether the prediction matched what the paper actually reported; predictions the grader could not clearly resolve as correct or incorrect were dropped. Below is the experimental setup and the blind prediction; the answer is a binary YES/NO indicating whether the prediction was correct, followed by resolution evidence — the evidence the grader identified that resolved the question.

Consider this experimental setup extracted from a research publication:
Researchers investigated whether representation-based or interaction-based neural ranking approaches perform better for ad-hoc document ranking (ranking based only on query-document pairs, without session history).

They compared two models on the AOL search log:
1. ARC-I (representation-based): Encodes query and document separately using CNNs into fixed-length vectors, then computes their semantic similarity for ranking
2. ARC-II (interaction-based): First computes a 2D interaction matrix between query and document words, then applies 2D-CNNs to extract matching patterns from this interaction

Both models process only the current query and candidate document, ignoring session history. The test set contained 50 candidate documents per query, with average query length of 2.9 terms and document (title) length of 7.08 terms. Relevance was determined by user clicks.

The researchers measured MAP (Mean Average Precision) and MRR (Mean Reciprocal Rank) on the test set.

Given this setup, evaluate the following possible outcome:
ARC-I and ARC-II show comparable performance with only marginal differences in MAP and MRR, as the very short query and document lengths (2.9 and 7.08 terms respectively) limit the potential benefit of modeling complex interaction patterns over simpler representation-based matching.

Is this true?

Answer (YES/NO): NO